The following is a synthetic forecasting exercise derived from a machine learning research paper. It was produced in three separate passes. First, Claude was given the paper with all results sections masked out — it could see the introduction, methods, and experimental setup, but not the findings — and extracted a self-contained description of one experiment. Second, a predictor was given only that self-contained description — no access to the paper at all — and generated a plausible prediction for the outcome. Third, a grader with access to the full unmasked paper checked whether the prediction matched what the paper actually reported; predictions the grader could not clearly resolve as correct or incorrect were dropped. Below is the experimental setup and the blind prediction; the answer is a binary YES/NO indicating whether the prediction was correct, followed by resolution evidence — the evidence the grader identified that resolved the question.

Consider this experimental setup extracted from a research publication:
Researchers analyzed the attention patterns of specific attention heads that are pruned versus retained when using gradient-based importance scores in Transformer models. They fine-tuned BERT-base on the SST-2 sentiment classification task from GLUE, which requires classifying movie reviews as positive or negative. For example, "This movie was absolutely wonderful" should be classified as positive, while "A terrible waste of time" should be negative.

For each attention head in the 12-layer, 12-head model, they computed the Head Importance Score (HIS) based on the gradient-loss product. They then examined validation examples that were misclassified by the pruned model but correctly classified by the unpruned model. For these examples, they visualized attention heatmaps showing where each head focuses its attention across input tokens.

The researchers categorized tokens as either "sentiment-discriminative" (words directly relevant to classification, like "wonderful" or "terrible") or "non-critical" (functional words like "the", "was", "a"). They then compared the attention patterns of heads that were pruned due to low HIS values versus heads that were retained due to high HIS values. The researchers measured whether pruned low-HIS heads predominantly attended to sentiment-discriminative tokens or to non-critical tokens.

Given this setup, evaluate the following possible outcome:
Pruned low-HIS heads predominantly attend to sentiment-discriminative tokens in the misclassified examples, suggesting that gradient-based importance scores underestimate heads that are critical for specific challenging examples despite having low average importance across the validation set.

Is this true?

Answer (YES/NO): NO